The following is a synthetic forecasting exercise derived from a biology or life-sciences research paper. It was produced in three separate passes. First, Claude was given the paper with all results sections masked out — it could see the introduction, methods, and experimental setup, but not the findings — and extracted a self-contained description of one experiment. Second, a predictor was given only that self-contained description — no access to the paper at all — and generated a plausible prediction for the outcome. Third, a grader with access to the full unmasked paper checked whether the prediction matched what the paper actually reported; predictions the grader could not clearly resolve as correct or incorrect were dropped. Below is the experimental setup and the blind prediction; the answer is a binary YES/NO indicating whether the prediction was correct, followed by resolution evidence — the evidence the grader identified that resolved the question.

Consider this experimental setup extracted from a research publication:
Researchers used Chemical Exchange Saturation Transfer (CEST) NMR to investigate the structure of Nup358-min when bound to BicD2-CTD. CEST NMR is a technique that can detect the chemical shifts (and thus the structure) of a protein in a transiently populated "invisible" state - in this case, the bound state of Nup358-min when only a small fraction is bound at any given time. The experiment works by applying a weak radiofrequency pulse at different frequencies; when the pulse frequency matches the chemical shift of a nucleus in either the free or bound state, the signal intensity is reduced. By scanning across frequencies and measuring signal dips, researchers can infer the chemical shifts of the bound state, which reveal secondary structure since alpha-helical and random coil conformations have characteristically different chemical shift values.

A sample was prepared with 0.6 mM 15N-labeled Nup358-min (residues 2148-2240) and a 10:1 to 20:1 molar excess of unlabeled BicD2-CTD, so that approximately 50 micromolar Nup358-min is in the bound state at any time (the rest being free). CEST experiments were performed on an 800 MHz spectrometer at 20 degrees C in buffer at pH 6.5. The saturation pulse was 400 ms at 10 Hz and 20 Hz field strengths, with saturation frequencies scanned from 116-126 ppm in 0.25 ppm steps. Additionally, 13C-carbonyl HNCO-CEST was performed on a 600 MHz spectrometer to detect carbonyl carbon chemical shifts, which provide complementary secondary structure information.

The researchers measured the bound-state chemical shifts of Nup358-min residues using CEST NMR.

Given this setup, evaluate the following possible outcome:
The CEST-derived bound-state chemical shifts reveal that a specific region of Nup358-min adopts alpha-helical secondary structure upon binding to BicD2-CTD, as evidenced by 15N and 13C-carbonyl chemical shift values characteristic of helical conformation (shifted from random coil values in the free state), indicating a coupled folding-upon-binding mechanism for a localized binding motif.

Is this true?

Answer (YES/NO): YES